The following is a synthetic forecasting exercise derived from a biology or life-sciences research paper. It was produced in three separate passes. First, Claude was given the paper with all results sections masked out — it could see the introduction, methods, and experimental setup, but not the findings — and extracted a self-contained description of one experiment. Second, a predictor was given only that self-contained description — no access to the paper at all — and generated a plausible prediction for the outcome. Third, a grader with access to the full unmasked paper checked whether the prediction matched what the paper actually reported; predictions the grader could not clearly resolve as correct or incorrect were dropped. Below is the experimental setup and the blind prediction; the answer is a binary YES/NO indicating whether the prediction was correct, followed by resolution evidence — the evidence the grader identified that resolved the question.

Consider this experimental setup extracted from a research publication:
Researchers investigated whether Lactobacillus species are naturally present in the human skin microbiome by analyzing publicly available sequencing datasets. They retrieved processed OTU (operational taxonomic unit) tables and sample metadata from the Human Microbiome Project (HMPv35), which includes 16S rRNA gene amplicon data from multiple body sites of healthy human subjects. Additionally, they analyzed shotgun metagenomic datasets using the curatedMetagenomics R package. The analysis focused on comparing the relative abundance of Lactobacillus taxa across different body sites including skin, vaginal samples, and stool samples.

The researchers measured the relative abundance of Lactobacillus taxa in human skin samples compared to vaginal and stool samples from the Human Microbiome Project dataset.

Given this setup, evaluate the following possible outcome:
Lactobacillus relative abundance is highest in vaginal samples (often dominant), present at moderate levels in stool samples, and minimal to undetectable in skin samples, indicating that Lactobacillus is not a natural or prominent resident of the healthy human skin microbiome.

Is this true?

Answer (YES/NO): NO